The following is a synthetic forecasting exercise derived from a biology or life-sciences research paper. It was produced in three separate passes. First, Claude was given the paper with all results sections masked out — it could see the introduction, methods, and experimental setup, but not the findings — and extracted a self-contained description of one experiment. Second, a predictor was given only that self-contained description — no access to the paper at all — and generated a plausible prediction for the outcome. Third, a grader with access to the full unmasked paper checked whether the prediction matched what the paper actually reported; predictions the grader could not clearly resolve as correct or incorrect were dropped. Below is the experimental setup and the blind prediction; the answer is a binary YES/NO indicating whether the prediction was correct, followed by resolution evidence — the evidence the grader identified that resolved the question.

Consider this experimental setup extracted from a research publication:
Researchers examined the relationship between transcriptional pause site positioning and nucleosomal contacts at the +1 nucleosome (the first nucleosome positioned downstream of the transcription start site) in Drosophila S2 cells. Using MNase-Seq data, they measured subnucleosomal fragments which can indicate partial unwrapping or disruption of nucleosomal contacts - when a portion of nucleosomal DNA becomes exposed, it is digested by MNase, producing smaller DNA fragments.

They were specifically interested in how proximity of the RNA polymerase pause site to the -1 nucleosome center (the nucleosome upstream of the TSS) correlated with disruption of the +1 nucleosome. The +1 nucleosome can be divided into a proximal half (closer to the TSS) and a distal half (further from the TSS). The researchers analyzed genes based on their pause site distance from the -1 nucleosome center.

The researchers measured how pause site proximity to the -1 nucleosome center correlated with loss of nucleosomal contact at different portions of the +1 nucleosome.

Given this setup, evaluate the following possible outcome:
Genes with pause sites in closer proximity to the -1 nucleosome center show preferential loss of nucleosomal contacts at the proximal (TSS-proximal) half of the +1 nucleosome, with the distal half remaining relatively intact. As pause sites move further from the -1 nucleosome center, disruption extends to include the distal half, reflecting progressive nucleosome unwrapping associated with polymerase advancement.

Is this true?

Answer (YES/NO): NO